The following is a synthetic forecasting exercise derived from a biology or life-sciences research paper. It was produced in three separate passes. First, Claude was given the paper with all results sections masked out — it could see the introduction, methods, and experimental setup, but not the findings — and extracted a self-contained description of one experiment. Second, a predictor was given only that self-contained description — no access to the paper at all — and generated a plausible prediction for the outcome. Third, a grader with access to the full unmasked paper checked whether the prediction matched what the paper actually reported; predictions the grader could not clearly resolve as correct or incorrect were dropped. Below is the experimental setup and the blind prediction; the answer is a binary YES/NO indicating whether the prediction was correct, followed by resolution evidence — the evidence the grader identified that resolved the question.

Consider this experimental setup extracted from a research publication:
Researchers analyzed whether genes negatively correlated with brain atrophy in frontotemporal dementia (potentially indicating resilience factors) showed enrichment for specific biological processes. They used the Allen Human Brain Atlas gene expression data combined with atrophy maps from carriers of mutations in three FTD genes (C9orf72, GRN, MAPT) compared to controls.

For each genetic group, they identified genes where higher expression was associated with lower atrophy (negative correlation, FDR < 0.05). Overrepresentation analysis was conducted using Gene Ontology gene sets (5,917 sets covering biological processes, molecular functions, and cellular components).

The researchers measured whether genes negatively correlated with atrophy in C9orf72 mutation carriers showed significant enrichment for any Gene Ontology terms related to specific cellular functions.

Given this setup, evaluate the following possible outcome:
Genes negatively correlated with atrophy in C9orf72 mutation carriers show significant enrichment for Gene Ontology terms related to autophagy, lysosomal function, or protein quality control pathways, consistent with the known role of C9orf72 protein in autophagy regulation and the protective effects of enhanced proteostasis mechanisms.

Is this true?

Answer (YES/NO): NO